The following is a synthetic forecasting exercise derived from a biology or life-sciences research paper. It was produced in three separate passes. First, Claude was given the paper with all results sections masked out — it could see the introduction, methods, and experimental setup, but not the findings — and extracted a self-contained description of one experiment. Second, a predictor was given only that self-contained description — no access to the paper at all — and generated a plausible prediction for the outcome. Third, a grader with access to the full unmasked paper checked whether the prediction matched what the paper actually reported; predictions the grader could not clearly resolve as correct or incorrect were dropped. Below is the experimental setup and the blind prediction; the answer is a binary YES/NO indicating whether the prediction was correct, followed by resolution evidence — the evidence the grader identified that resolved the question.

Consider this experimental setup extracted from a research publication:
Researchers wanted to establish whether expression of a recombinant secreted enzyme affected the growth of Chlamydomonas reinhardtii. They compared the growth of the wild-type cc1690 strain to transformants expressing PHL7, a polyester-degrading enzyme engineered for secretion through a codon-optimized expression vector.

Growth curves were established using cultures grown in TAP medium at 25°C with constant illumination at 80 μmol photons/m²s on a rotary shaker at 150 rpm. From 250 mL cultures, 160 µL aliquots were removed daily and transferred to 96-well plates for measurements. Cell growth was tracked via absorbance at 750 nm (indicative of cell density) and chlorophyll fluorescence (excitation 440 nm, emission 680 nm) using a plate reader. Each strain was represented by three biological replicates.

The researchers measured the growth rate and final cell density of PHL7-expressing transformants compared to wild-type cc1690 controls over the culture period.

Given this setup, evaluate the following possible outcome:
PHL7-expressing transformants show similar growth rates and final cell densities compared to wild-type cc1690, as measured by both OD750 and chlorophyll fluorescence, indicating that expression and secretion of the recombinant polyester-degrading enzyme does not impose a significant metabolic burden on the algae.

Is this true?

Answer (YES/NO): NO